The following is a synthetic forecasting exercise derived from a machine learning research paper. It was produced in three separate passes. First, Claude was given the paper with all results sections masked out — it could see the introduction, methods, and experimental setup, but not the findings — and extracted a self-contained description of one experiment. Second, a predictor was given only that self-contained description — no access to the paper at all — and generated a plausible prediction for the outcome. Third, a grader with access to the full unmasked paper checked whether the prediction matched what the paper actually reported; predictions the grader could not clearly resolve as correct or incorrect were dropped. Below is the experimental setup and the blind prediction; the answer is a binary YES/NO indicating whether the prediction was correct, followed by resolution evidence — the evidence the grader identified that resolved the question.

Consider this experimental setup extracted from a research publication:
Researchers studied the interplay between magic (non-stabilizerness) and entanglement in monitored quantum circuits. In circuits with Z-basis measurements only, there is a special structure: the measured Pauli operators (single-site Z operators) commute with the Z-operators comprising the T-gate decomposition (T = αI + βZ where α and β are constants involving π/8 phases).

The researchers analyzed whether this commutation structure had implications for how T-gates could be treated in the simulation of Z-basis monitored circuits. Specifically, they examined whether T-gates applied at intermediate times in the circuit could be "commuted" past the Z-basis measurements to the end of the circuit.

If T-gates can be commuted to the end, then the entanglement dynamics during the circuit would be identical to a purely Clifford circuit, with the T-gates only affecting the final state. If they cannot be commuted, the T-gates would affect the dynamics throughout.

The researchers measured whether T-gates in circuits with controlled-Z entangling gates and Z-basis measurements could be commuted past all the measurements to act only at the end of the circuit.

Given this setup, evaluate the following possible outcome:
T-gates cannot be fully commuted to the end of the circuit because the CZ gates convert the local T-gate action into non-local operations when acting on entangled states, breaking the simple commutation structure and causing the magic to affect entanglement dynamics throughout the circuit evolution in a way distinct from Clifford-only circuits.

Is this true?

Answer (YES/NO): NO